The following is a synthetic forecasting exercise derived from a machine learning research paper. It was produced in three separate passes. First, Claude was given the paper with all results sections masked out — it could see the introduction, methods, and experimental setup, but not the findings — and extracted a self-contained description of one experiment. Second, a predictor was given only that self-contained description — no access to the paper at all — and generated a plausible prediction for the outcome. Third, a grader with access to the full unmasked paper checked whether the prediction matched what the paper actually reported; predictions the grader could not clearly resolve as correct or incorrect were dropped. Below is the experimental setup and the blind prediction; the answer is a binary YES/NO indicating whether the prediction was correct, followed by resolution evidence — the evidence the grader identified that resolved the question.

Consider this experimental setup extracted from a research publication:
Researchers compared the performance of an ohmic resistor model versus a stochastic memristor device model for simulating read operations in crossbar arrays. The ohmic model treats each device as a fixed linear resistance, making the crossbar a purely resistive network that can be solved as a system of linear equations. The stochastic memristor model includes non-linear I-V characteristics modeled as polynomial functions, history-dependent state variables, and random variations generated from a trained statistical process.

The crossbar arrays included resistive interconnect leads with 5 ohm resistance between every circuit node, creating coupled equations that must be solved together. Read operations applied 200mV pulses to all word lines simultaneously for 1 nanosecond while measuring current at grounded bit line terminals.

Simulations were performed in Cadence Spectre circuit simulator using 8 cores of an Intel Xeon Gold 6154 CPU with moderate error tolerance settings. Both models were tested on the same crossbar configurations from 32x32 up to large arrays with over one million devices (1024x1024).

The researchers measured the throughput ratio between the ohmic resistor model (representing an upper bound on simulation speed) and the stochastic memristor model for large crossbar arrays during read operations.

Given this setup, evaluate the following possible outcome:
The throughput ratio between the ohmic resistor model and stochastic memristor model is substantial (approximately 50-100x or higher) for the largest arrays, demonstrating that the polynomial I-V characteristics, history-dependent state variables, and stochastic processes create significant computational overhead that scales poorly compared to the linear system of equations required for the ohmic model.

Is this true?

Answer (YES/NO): NO